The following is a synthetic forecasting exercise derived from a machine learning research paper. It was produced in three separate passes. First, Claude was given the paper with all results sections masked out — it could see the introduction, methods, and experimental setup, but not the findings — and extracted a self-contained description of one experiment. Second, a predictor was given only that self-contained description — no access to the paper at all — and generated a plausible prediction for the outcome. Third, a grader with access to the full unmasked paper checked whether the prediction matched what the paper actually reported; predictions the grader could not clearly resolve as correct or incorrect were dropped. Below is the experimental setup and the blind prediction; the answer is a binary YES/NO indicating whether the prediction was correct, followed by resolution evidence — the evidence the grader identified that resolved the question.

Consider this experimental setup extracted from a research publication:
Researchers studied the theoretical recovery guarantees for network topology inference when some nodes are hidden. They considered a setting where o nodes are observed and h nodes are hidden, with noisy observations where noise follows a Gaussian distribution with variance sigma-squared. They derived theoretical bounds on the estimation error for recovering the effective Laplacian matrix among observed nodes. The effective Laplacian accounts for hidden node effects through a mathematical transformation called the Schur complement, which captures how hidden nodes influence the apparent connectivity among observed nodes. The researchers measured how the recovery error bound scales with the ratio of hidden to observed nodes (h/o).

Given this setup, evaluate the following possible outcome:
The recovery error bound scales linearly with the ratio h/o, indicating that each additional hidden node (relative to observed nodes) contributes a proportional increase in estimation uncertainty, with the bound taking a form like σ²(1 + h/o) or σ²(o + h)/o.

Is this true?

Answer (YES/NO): YES